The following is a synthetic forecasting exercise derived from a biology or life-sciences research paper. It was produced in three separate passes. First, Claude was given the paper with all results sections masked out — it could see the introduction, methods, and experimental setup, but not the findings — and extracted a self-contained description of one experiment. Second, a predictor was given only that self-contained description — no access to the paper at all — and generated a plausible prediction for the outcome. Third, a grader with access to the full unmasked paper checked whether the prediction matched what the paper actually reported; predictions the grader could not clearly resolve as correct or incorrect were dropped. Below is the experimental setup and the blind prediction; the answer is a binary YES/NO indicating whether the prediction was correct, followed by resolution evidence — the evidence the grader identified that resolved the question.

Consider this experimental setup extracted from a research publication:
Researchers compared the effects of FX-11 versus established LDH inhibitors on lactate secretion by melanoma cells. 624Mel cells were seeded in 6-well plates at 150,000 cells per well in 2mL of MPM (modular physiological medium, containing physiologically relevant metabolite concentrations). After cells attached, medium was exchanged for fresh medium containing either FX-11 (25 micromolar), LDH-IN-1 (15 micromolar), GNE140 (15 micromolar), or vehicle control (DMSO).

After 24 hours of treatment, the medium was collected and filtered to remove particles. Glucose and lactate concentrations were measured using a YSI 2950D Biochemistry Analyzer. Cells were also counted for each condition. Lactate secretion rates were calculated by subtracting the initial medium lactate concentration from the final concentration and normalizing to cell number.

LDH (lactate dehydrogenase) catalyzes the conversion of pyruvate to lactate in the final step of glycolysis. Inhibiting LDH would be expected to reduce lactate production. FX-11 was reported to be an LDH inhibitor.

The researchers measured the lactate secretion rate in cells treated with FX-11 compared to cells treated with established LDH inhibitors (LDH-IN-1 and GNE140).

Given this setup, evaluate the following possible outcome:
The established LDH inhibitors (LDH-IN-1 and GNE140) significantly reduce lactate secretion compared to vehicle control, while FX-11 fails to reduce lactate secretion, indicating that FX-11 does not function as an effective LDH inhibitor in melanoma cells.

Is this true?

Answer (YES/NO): YES